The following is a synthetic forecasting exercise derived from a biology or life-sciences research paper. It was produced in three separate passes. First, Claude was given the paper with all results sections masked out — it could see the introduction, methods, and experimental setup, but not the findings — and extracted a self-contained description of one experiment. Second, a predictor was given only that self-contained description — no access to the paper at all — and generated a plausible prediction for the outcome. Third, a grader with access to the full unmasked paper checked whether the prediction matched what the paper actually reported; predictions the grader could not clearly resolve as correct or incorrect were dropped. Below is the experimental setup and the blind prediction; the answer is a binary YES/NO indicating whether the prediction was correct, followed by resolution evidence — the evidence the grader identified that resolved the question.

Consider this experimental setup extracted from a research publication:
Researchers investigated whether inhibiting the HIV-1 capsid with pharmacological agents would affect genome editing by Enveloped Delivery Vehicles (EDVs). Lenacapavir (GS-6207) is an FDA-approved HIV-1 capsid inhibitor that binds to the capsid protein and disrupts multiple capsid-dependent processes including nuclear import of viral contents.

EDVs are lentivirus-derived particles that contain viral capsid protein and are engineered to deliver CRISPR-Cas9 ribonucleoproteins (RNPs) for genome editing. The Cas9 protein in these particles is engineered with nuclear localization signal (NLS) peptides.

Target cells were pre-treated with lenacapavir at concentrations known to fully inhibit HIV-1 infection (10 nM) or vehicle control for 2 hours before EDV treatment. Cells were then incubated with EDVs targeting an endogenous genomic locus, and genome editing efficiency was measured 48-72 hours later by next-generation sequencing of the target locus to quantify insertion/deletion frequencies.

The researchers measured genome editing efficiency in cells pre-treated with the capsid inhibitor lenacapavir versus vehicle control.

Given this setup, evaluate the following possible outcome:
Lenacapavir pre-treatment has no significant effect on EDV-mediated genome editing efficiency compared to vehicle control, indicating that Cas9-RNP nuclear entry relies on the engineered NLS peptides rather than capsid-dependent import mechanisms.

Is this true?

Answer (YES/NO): YES